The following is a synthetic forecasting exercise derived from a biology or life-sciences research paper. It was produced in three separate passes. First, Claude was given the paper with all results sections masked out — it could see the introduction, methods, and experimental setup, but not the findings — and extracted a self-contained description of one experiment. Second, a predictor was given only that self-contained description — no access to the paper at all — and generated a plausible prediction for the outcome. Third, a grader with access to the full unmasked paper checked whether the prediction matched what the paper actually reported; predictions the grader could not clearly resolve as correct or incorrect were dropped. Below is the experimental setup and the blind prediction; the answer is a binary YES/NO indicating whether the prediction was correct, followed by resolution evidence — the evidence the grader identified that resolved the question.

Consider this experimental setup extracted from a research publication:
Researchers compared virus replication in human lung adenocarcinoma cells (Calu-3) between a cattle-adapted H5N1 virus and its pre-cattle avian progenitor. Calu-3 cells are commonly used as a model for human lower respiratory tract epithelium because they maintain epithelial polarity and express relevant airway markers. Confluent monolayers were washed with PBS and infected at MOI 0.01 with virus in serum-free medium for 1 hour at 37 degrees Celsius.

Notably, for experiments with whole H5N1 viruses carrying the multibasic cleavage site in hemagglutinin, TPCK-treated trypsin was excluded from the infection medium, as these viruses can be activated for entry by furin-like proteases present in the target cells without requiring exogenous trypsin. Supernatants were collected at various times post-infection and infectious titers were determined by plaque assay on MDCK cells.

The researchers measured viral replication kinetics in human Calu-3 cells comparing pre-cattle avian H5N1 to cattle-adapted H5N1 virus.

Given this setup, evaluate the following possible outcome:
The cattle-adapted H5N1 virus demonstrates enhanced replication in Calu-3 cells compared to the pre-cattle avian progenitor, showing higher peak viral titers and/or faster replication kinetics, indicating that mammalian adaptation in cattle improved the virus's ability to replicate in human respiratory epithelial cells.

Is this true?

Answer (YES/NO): YES